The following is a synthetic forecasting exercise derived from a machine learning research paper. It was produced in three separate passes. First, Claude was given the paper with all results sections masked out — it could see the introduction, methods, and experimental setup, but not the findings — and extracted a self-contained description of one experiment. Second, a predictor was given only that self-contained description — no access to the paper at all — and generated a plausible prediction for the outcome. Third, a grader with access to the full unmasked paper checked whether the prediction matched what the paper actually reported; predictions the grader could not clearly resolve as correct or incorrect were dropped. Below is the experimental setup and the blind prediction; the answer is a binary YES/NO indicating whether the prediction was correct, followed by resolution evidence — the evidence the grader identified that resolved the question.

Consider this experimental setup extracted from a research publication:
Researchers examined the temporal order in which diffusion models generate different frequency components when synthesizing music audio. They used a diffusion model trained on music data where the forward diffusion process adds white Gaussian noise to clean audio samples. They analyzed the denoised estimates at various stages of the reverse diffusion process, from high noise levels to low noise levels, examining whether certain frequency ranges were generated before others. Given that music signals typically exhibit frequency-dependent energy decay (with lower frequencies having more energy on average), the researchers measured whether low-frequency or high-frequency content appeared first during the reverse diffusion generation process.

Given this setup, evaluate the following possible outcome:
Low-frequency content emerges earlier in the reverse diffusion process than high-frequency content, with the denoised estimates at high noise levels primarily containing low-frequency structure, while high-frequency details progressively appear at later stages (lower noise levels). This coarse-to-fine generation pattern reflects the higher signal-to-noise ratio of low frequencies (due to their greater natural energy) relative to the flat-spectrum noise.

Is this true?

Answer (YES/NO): YES